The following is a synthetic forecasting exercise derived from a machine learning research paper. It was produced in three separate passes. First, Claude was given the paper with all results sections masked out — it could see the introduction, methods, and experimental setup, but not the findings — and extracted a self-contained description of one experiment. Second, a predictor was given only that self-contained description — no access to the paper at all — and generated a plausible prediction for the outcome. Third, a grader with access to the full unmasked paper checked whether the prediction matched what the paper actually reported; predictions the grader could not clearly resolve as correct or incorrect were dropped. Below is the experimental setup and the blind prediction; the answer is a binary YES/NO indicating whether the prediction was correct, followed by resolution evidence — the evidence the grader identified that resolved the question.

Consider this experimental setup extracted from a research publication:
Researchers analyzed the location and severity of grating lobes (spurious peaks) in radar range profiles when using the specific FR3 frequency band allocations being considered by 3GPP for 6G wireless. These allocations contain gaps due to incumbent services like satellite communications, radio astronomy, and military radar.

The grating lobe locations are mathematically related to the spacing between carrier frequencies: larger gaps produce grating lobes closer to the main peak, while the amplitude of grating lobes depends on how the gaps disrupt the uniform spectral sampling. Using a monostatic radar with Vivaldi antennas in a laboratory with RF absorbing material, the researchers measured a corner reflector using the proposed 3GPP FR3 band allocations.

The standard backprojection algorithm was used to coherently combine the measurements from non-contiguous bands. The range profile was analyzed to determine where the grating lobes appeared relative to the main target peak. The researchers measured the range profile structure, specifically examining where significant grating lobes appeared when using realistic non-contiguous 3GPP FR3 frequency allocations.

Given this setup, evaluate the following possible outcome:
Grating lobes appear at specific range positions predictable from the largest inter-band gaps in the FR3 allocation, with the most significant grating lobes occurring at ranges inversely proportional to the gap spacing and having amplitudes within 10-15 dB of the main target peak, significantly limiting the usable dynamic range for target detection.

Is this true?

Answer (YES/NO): NO